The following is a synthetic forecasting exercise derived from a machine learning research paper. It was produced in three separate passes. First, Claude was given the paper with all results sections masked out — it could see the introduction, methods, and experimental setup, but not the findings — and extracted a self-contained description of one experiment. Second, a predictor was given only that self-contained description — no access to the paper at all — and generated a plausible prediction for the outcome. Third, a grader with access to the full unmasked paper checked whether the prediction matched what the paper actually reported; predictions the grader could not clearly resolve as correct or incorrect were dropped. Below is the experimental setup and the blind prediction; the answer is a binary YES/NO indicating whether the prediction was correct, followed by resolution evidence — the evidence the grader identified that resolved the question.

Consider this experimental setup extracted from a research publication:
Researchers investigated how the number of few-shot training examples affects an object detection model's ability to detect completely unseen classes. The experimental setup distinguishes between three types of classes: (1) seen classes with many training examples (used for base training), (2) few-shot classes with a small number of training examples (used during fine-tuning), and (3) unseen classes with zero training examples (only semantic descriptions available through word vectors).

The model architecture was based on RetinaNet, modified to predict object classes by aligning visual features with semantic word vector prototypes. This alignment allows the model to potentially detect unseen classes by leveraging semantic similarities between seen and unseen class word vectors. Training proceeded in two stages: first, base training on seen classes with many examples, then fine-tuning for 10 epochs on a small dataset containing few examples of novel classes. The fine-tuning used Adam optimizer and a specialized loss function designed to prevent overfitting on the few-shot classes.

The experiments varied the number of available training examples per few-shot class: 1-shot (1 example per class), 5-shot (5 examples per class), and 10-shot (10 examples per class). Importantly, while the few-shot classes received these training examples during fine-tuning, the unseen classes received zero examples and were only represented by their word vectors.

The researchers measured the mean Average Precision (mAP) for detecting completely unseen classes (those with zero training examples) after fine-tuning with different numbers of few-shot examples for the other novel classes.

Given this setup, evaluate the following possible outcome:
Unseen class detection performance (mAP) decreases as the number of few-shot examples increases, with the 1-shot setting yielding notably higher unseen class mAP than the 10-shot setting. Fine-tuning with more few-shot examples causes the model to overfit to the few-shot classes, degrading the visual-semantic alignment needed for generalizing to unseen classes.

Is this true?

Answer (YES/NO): NO